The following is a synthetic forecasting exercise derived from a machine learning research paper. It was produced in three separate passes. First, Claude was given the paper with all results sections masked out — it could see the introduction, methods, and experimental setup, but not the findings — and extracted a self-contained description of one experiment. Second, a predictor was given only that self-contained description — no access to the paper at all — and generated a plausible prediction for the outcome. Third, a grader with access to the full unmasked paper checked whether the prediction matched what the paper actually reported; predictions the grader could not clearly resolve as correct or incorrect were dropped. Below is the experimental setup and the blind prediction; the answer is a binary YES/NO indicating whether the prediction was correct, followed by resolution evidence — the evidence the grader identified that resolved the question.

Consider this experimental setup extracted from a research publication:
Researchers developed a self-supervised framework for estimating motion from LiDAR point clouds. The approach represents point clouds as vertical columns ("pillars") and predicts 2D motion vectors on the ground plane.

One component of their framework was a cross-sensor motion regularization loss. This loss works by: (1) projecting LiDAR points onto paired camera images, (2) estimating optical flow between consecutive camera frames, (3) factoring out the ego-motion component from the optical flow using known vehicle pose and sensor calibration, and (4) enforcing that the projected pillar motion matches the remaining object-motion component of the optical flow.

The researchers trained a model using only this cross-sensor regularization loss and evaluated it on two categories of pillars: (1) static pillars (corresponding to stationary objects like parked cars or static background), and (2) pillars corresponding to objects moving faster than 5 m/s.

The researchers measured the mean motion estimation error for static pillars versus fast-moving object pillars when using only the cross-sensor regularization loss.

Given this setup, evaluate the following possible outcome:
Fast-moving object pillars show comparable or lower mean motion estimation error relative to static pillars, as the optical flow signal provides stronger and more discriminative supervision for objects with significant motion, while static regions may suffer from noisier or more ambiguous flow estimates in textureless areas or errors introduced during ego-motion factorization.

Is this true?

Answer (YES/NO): NO